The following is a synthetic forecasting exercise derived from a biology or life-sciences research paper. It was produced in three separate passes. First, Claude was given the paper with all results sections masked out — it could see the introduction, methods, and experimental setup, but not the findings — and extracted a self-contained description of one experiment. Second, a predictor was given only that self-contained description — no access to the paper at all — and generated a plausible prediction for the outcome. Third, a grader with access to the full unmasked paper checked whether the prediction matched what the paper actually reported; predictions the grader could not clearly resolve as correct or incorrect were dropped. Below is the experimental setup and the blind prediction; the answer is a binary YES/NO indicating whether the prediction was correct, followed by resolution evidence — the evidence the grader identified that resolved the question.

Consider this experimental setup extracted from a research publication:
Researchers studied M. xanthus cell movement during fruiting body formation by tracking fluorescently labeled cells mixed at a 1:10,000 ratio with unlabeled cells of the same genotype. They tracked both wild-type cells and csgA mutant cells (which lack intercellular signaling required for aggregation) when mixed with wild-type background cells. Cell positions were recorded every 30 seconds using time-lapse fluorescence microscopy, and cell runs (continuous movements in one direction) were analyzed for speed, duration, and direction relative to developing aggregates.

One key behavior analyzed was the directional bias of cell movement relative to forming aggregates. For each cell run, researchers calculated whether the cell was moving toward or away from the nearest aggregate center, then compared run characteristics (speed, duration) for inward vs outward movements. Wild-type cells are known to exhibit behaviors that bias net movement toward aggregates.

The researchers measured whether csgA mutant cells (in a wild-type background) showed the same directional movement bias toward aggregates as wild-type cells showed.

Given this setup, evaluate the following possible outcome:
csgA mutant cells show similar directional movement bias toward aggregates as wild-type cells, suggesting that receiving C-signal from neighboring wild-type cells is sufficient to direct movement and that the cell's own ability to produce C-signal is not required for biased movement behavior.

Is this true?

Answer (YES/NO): NO